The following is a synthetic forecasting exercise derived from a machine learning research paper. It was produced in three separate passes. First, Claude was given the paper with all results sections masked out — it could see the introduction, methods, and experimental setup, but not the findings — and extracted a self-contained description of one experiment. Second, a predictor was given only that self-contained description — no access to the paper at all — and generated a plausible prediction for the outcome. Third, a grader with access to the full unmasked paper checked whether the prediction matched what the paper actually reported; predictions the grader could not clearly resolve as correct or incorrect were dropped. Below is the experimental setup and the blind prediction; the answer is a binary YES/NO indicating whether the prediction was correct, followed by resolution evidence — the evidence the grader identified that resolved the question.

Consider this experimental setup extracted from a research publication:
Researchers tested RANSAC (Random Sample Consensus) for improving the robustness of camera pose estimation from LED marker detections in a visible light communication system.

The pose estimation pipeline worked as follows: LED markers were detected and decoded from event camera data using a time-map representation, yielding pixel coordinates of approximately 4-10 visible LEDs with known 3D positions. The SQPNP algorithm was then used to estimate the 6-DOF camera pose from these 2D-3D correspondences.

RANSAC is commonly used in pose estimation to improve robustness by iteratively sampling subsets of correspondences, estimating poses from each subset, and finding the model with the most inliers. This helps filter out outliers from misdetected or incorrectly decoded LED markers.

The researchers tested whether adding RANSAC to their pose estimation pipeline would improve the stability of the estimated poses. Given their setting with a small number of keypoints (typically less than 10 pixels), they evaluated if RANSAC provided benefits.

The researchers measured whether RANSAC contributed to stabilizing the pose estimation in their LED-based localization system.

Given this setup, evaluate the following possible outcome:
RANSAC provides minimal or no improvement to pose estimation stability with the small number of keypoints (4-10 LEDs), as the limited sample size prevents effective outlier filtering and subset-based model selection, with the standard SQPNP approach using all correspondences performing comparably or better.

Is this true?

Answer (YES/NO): YES